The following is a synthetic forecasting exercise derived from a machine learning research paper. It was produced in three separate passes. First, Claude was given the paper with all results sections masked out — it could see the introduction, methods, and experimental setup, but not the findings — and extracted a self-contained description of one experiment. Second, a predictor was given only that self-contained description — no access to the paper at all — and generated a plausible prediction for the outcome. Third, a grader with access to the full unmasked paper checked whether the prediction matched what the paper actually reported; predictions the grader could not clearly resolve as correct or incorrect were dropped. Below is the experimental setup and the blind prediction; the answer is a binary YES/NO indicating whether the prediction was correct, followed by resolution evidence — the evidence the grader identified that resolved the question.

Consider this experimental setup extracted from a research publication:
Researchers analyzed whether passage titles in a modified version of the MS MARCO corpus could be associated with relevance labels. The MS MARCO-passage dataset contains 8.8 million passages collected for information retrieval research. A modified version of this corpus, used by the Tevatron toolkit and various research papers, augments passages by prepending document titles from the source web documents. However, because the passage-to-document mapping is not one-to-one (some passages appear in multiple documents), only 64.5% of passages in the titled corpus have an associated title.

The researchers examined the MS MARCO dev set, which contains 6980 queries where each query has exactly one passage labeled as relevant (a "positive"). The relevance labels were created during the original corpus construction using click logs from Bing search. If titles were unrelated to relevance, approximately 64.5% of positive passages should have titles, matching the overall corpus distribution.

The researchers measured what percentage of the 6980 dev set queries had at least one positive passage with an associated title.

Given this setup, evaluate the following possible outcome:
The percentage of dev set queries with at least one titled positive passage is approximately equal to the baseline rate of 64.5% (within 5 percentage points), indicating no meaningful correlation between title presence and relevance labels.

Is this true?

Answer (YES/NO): NO